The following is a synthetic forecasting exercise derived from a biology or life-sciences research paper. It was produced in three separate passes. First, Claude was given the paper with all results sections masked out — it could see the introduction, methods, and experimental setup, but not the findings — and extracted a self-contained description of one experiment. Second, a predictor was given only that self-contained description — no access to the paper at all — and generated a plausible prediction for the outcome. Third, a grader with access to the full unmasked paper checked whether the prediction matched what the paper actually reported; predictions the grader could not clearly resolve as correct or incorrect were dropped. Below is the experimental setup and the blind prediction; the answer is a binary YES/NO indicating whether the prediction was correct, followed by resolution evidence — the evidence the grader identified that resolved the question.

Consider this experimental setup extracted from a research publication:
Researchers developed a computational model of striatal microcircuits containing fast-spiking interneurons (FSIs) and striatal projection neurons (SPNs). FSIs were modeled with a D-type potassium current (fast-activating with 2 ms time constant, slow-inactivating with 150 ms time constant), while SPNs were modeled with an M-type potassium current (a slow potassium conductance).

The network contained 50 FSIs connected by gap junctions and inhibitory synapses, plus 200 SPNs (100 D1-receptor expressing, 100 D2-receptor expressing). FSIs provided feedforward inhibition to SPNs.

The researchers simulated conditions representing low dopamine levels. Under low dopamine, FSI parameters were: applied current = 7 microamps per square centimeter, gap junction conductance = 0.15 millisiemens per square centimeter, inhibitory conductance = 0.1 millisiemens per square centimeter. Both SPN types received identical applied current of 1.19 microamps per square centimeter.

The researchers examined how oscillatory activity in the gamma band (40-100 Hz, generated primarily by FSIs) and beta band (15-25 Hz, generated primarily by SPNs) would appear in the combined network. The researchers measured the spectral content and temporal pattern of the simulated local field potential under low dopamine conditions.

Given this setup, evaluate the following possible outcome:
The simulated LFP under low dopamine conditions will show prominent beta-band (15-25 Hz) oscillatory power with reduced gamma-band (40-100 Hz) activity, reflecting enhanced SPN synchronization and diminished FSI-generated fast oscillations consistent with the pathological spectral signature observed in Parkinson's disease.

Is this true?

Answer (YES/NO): NO